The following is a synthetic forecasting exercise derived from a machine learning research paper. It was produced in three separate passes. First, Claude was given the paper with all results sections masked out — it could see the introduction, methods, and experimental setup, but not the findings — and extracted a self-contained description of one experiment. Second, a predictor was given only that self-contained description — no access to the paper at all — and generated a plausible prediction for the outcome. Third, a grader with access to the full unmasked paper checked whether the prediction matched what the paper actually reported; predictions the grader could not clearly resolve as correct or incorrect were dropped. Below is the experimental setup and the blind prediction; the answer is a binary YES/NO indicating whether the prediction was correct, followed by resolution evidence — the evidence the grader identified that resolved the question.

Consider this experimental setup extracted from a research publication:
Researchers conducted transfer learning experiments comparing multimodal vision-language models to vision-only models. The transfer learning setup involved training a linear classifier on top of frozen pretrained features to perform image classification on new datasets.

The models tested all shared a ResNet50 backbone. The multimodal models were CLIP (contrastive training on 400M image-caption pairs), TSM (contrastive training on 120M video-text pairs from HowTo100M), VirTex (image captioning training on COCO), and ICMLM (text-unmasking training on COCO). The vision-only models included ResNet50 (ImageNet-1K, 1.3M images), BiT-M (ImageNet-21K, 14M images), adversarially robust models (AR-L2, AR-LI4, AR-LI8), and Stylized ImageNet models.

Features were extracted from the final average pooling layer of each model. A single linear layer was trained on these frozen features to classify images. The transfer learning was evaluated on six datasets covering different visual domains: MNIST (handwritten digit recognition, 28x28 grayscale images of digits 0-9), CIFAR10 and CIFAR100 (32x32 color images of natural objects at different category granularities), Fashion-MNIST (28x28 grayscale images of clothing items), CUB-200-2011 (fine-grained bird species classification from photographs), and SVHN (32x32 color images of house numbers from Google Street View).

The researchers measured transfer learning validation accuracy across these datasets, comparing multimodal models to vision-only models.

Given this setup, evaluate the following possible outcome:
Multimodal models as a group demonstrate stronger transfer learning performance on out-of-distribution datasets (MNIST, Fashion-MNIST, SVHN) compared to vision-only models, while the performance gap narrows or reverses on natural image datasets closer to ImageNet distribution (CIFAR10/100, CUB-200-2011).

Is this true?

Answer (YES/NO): NO